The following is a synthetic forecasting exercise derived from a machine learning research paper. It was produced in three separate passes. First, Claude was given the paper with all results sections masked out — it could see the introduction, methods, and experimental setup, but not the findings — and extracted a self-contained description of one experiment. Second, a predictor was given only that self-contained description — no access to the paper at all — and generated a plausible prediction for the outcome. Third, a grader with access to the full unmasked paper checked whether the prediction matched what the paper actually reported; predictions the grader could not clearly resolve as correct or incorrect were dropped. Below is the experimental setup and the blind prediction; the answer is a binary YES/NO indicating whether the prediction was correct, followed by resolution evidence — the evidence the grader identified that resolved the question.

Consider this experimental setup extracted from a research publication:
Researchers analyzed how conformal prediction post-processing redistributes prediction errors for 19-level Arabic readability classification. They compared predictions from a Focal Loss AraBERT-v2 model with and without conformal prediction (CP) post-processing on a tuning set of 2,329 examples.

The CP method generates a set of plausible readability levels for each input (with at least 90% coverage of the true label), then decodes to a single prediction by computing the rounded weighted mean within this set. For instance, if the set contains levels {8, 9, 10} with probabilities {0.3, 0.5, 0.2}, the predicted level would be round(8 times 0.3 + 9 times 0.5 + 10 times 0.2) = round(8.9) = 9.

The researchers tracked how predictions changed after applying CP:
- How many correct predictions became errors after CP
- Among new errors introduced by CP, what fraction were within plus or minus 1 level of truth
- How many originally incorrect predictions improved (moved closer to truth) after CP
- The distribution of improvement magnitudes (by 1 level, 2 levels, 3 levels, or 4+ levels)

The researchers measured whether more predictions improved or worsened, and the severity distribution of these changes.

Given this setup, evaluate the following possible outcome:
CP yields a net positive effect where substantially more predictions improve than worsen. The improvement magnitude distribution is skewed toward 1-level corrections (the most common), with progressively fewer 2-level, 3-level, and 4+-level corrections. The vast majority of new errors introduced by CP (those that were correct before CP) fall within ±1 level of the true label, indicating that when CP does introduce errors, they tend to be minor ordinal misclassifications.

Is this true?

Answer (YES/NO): NO